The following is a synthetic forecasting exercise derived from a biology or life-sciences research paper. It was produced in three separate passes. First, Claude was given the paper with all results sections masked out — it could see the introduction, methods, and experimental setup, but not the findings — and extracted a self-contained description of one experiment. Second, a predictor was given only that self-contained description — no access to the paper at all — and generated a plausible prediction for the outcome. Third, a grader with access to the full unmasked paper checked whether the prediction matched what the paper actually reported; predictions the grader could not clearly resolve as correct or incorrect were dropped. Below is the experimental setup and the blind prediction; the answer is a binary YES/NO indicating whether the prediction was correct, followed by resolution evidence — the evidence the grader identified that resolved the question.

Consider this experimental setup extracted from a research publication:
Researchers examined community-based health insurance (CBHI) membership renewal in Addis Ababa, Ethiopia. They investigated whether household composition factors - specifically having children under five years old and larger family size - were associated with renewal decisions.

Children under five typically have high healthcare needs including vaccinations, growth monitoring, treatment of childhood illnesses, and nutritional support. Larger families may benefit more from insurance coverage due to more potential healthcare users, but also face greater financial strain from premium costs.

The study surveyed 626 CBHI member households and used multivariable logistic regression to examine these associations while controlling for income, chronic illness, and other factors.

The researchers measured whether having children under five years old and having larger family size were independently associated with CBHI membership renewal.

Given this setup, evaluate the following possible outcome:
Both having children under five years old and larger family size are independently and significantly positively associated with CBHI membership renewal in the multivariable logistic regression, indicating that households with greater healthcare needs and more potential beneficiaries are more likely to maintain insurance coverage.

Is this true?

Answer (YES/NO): YES